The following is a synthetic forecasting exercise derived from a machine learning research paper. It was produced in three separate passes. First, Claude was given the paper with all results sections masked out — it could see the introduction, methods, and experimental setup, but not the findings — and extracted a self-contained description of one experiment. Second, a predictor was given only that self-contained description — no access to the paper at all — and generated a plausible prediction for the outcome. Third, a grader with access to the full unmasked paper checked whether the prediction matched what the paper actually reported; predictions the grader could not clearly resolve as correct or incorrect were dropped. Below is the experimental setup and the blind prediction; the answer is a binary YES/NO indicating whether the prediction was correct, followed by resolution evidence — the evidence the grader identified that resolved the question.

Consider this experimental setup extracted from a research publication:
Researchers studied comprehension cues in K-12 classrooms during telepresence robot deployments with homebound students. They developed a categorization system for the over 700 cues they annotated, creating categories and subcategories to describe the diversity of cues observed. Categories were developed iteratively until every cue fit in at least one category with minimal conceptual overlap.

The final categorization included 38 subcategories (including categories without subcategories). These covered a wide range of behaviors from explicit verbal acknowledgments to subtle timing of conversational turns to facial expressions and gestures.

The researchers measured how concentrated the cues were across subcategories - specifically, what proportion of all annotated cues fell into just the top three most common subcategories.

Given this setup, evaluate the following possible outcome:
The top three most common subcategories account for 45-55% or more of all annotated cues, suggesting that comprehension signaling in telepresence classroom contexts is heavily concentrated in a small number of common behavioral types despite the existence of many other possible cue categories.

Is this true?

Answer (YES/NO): YES